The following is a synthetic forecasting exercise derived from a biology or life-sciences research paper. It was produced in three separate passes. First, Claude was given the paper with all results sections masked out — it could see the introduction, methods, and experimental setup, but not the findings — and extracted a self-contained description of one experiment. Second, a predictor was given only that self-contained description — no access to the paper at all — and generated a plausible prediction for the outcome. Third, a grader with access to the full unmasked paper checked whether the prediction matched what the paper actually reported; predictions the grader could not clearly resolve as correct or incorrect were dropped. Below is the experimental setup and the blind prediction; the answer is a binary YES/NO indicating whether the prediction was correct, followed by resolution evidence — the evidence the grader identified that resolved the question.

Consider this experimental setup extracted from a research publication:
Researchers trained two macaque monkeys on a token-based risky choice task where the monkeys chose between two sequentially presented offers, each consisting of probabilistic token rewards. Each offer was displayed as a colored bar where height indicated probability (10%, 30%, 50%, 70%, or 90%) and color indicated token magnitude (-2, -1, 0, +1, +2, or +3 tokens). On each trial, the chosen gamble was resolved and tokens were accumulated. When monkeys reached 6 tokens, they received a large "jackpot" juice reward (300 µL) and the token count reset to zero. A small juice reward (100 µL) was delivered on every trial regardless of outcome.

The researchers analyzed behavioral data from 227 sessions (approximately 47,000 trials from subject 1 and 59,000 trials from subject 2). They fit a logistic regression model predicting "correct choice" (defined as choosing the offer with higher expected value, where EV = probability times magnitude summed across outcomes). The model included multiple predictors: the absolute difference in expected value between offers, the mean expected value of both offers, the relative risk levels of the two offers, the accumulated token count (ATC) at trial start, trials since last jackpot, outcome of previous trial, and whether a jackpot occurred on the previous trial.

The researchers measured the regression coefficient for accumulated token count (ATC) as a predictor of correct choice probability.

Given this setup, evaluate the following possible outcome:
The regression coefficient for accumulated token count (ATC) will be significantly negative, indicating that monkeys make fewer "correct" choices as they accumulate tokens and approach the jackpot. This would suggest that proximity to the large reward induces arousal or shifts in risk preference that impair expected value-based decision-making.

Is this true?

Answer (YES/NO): NO